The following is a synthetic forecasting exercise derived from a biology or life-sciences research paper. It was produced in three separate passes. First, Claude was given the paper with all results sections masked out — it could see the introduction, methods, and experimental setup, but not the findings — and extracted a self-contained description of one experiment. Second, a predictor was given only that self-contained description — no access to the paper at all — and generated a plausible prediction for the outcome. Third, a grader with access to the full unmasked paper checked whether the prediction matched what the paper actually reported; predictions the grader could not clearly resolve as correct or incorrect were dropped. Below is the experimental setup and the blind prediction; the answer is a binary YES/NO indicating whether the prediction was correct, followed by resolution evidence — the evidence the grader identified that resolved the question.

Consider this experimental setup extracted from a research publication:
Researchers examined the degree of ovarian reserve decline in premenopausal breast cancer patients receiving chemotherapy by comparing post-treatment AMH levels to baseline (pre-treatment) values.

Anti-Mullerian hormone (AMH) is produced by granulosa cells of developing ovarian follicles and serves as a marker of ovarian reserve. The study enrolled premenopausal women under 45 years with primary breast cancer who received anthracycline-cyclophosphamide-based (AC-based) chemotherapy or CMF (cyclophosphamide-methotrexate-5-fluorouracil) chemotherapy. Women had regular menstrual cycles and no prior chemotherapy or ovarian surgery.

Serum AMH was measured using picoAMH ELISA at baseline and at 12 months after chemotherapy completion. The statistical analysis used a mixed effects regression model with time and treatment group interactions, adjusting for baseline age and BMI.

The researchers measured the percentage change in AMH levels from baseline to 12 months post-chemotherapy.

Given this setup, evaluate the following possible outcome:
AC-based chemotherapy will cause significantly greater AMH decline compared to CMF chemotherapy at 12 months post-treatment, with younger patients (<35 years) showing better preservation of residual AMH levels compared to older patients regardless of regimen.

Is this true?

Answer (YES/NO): NO